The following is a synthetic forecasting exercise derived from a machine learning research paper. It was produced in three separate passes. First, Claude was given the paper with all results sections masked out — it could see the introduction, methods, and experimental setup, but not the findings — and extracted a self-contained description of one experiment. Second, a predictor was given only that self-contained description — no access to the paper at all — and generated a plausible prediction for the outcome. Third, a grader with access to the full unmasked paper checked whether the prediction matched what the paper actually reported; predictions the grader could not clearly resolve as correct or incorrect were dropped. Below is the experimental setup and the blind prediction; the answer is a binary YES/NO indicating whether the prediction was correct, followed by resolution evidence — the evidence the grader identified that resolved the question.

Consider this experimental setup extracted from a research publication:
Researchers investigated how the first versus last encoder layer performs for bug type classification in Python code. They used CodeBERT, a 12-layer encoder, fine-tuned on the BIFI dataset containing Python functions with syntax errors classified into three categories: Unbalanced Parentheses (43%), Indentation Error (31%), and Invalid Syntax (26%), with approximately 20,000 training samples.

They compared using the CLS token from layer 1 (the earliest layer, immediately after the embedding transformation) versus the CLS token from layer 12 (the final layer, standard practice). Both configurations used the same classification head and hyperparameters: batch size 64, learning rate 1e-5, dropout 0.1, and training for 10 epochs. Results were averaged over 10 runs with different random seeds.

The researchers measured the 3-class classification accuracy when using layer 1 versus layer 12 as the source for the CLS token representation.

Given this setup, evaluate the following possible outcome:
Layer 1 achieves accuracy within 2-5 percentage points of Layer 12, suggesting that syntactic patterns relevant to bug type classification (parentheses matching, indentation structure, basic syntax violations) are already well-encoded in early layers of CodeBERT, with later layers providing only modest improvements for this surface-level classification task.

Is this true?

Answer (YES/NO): NO